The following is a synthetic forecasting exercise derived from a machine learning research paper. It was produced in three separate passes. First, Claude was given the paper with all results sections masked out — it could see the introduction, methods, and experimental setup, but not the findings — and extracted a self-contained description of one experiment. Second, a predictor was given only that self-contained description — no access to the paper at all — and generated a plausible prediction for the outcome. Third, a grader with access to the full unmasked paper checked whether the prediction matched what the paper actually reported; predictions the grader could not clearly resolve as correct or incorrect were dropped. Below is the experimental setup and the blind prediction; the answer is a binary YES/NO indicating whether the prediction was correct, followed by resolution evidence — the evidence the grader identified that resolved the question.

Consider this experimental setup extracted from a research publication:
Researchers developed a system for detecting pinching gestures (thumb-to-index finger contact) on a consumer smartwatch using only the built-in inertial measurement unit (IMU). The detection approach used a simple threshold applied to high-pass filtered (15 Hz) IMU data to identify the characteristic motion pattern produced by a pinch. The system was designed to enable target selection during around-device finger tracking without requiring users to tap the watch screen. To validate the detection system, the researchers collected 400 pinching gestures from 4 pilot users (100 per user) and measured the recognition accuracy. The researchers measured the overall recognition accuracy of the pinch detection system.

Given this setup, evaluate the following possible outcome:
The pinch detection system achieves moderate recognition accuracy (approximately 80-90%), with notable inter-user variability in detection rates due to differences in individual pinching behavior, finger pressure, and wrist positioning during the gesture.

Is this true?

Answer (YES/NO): NO